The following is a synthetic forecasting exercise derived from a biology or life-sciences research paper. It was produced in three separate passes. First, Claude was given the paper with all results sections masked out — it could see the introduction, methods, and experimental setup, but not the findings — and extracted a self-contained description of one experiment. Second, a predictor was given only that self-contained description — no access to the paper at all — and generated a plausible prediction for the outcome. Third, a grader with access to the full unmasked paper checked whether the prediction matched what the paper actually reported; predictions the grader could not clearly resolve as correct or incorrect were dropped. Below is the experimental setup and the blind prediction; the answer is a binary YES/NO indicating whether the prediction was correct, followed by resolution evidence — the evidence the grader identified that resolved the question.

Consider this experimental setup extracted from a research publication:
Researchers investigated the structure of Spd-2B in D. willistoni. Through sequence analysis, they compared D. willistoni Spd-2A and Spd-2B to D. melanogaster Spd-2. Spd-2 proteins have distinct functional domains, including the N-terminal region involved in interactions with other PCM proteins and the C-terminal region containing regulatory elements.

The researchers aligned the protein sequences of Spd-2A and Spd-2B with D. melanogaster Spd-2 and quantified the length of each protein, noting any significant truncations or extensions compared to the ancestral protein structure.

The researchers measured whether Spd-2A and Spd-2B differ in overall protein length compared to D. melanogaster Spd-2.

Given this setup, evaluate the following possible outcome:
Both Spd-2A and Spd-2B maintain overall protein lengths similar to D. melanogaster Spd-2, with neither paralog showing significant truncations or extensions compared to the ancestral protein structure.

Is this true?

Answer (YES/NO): NO